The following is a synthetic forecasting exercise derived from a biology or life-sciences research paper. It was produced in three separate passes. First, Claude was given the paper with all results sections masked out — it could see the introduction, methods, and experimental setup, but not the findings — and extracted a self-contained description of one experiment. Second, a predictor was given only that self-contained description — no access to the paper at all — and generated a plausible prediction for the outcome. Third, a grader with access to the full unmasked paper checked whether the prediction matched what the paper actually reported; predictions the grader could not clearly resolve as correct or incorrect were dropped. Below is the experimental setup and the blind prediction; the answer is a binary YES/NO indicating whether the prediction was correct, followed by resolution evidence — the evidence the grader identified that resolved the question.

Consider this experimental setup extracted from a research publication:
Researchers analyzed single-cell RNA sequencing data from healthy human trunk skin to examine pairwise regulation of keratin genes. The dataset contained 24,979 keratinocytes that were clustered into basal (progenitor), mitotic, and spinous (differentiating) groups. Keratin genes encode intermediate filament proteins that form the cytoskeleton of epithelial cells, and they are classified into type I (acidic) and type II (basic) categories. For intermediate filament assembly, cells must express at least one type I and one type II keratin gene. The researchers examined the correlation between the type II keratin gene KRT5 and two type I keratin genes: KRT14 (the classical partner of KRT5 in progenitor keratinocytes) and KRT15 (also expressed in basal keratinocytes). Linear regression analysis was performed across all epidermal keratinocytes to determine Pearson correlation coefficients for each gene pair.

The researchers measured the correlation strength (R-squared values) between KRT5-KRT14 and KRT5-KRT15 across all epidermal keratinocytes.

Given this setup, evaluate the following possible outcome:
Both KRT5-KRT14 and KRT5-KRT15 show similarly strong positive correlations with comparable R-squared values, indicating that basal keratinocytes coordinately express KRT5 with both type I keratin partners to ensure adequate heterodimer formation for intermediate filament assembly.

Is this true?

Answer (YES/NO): NO